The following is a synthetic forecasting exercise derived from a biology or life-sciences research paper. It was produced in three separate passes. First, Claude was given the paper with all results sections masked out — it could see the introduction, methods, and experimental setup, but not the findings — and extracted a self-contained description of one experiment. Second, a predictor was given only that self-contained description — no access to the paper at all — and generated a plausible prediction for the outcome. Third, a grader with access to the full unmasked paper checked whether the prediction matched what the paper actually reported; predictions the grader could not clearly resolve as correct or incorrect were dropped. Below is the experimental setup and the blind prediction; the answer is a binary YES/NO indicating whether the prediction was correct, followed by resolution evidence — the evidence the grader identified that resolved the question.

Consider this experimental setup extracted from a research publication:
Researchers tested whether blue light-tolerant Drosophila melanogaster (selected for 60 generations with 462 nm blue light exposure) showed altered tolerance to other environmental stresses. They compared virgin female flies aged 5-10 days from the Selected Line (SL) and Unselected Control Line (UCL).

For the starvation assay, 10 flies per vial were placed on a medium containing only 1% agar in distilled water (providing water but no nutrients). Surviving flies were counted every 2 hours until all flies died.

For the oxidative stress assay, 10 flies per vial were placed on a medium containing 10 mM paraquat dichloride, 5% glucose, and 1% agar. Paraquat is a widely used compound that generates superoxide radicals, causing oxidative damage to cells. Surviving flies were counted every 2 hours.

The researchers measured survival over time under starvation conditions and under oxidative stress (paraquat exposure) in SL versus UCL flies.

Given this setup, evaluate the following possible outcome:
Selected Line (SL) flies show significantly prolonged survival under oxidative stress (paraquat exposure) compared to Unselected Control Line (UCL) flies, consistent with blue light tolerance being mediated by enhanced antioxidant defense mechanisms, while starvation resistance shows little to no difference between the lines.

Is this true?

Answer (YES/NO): NO